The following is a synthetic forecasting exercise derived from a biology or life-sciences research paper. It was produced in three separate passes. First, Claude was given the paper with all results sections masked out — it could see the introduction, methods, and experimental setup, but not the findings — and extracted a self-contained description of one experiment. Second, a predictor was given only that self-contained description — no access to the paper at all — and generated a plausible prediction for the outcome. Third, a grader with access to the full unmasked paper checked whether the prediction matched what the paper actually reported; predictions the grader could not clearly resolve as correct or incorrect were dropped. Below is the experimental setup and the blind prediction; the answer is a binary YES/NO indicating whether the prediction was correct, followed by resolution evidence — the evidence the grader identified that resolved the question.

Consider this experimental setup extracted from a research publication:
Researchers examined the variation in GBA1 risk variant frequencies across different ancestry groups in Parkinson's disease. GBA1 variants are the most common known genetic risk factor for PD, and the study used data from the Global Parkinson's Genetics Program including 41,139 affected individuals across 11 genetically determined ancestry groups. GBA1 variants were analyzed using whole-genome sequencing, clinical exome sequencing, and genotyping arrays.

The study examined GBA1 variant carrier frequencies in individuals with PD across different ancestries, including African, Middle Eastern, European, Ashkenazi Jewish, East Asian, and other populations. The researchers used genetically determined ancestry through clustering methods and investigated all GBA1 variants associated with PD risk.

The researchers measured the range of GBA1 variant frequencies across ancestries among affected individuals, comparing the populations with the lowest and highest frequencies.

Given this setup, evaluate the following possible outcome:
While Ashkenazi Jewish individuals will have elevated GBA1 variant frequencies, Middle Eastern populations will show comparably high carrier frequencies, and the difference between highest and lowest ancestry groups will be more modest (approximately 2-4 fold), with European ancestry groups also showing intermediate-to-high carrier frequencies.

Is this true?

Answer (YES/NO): NO